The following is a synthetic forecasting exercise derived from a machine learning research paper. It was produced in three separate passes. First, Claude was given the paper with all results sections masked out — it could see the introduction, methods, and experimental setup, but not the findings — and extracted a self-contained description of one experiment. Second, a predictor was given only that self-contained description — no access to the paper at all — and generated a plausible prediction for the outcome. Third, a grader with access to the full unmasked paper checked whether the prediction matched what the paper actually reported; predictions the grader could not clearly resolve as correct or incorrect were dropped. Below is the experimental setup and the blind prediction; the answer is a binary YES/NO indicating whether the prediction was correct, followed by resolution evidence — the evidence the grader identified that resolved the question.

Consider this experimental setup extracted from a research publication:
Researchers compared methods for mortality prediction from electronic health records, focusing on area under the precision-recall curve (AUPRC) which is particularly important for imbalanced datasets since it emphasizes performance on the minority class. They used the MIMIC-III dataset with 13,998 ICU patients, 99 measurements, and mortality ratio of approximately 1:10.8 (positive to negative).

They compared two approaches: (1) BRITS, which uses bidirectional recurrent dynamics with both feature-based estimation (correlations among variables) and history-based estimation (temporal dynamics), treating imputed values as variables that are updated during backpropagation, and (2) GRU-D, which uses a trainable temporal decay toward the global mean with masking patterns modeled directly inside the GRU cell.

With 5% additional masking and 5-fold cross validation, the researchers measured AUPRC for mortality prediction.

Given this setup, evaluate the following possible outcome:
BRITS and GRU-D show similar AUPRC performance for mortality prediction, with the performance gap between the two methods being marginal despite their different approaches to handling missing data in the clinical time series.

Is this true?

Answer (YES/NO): NO